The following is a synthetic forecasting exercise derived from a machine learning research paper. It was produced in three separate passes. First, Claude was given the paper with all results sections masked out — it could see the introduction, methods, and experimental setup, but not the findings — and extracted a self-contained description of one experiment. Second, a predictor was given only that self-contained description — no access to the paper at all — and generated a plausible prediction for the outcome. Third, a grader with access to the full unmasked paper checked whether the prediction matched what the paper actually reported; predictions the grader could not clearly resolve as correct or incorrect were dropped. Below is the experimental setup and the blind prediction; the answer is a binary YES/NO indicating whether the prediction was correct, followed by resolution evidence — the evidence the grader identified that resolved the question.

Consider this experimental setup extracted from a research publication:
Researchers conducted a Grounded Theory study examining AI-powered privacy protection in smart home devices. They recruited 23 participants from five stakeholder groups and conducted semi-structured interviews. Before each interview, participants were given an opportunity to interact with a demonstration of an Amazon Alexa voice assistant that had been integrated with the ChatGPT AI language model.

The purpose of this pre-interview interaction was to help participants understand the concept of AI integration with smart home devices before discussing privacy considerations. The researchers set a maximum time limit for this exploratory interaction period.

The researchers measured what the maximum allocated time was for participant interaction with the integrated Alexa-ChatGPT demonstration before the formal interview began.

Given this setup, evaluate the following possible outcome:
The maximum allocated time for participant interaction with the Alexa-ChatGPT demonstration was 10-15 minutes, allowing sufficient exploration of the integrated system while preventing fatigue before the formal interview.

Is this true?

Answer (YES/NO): NO